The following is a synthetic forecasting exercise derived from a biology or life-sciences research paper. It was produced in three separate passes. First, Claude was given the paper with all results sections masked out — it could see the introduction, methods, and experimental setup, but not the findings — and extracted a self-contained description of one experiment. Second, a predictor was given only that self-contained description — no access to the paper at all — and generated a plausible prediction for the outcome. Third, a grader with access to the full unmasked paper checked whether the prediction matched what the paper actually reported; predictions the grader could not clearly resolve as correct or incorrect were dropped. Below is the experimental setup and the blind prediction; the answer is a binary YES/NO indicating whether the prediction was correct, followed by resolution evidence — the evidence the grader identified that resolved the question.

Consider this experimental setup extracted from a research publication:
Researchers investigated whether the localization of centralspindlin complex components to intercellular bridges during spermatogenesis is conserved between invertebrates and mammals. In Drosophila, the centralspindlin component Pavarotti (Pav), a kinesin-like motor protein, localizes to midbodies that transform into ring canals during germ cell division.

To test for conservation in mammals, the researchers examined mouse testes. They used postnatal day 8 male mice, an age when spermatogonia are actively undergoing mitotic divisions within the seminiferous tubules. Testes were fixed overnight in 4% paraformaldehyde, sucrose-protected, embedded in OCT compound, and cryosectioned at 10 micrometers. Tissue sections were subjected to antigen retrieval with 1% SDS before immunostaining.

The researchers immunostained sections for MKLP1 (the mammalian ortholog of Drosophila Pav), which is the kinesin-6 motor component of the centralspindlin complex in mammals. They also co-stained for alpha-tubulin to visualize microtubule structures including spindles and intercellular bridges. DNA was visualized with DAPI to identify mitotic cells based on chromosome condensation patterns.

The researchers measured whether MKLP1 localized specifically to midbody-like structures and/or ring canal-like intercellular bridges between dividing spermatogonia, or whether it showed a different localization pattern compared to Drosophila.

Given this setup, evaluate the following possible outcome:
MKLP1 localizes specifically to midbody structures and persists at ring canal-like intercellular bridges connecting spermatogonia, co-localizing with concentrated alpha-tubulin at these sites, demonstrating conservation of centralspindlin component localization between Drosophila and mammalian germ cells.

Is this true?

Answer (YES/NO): YES